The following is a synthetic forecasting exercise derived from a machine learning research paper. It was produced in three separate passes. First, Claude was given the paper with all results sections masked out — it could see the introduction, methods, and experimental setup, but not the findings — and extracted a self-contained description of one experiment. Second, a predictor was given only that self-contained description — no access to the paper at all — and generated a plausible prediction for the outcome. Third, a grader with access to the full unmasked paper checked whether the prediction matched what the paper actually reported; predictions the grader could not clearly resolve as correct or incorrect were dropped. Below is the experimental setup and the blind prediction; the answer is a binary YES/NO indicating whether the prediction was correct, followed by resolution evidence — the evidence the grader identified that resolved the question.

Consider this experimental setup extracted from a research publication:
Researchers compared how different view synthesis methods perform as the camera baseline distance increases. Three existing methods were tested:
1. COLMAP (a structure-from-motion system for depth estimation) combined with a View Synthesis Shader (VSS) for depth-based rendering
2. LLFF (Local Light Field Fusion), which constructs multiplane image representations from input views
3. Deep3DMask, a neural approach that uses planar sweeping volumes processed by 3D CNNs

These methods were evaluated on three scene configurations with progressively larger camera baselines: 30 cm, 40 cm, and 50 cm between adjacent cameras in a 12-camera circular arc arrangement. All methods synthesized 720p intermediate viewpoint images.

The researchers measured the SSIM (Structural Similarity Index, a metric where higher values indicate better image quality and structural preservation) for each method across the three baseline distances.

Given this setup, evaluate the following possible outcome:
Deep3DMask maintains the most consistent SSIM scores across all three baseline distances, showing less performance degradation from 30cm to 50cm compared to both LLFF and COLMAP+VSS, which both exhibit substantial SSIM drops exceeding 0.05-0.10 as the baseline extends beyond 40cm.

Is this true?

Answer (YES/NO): NO